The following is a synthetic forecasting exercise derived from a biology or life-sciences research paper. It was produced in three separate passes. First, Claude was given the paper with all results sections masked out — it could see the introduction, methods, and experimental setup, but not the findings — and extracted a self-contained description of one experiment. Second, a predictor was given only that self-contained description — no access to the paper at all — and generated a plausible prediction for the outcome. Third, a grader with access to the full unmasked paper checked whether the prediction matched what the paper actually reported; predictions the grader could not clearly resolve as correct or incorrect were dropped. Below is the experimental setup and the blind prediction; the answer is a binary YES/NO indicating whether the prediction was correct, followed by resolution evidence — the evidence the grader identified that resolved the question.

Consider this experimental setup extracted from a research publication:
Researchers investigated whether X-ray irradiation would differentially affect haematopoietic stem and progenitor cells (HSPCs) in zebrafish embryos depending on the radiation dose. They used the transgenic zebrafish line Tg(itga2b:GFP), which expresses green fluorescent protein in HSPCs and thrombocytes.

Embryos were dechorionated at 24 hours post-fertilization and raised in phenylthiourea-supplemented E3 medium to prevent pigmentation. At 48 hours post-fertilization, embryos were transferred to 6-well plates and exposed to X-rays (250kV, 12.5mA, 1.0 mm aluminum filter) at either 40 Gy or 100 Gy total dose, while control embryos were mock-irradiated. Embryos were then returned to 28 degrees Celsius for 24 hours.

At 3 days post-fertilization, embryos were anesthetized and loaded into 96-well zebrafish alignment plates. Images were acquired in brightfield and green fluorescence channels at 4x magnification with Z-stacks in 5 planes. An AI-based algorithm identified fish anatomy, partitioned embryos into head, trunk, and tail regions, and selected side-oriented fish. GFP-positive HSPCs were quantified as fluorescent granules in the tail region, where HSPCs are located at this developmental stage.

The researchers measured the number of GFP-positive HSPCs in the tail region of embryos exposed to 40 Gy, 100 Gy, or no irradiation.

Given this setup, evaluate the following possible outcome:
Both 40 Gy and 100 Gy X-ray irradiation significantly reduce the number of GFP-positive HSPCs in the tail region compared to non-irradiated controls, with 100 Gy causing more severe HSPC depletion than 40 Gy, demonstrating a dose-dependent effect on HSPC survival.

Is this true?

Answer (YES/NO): YES